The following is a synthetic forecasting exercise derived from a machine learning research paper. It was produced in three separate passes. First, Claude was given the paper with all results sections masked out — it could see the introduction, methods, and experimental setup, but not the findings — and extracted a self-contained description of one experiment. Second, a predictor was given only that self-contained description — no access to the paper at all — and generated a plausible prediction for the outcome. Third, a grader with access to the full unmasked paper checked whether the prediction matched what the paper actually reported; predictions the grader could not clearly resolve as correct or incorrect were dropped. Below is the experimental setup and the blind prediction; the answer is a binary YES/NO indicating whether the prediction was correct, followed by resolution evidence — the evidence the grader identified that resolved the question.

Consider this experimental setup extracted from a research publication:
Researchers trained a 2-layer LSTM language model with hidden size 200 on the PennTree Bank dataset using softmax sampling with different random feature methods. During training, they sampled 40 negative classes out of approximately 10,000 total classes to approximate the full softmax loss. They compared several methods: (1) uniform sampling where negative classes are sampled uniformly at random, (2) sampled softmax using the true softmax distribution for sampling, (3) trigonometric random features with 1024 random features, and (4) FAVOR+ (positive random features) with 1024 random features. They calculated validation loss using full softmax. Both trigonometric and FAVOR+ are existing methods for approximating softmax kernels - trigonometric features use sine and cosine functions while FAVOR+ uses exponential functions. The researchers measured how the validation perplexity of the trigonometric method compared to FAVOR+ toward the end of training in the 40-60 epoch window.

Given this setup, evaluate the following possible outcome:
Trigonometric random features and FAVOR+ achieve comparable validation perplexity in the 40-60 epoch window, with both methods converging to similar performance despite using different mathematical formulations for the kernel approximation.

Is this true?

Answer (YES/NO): NO